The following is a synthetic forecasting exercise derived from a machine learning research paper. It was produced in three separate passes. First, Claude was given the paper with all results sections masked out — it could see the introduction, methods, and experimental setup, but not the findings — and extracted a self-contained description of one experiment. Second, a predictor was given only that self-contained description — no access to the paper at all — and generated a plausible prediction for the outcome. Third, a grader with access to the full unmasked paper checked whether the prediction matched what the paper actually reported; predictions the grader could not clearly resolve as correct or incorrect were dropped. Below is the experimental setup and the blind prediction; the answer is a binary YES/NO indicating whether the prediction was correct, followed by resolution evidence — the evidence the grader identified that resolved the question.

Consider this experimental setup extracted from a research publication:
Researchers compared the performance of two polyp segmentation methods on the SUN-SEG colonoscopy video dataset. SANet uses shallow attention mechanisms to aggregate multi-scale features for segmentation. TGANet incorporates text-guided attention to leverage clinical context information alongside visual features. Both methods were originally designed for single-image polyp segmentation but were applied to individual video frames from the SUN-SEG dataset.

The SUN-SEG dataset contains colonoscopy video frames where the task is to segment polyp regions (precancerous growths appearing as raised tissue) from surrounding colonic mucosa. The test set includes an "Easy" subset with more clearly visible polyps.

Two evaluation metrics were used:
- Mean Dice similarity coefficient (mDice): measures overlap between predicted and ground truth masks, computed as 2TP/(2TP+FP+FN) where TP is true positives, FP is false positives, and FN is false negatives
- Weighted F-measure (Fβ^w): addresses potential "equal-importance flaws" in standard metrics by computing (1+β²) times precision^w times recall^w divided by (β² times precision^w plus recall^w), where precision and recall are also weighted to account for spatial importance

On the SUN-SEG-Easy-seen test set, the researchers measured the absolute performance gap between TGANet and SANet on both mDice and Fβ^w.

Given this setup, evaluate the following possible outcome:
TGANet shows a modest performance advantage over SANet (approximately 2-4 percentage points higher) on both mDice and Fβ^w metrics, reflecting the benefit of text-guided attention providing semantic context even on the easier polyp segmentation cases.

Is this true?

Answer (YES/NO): NO